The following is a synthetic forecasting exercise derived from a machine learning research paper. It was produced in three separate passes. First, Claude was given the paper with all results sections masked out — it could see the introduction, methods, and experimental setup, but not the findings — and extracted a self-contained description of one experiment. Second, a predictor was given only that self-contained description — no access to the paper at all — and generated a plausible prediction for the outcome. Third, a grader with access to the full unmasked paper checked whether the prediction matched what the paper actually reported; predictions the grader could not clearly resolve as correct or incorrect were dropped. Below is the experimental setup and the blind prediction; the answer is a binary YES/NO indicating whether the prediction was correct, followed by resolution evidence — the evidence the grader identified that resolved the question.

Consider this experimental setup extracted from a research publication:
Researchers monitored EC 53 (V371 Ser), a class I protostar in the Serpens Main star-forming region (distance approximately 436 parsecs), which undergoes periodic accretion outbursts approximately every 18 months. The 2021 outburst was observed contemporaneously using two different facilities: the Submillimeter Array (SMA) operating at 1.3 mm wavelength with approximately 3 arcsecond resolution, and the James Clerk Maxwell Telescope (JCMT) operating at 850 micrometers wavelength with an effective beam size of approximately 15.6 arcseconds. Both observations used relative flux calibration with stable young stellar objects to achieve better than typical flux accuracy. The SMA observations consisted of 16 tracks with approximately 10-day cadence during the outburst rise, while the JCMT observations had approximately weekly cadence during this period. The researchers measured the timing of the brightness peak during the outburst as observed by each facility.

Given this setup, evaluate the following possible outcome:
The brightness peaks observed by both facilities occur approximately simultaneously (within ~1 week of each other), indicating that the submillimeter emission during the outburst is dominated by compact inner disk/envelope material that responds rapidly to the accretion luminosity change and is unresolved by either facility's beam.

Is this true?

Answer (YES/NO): NO